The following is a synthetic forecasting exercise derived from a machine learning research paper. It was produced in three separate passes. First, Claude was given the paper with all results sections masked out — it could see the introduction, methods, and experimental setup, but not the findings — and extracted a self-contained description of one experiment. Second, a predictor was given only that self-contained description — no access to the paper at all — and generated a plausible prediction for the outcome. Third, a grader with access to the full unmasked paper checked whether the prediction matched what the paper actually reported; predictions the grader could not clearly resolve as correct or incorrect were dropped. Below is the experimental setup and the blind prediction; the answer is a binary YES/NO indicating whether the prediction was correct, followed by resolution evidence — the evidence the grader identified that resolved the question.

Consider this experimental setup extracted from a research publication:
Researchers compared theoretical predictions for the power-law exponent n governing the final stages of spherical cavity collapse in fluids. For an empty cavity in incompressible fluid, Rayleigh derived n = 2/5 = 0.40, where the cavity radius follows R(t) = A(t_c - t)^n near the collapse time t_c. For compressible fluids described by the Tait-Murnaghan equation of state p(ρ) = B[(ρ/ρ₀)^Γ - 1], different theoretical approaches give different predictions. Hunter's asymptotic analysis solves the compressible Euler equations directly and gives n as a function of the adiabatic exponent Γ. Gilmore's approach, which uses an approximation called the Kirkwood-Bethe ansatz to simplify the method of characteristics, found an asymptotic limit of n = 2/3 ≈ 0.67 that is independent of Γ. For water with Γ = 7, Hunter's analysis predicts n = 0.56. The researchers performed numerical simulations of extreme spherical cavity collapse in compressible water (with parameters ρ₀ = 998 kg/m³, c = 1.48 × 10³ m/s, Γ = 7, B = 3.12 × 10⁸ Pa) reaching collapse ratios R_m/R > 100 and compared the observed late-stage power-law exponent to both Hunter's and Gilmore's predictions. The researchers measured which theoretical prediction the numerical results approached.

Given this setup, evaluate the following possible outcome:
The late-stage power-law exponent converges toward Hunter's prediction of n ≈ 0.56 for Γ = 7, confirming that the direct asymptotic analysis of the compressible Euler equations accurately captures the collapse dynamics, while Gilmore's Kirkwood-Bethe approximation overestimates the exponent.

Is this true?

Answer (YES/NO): YES